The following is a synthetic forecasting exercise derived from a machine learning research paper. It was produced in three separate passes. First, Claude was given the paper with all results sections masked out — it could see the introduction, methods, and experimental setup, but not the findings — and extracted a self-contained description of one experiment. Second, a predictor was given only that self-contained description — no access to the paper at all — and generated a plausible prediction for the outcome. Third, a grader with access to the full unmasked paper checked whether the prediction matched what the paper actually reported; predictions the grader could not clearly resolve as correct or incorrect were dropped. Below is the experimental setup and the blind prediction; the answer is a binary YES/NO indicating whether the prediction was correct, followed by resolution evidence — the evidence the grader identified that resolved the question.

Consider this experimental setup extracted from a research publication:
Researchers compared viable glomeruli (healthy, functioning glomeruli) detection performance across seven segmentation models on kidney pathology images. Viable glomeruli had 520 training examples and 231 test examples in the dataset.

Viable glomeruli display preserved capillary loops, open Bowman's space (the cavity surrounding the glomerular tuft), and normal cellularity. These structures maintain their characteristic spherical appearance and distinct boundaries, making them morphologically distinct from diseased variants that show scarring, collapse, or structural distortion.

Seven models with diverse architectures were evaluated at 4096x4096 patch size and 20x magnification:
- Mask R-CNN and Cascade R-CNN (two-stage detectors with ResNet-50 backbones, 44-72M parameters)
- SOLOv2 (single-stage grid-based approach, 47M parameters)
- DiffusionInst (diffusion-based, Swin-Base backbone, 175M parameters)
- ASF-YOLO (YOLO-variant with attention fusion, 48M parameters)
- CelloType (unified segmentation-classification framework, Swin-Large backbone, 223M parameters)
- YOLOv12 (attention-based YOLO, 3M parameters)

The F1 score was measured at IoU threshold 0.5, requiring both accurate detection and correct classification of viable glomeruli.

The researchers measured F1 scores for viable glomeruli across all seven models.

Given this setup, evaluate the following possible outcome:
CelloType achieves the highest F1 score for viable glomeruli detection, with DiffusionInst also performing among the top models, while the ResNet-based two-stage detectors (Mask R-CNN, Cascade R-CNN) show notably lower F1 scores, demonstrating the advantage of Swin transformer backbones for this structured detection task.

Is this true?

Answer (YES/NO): NO